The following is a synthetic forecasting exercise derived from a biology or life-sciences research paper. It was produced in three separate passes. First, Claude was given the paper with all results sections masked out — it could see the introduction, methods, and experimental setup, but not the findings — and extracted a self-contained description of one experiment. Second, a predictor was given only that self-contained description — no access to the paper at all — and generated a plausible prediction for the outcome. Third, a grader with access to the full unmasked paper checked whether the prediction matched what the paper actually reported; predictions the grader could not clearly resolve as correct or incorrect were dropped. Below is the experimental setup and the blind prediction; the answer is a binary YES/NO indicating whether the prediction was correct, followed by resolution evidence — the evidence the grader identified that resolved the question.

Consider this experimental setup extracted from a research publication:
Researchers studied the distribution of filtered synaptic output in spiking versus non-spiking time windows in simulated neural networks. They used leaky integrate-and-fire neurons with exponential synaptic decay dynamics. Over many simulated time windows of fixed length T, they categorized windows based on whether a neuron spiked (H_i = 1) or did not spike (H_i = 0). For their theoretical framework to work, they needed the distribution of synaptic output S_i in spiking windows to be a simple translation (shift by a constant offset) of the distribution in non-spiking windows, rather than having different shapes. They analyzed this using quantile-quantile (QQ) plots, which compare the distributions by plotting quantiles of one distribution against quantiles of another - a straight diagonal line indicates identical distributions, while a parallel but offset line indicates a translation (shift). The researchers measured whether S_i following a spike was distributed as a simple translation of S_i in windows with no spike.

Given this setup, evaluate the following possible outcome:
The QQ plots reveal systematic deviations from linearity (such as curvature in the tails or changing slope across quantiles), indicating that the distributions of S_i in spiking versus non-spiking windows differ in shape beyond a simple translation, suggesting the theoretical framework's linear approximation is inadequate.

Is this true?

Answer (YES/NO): NO